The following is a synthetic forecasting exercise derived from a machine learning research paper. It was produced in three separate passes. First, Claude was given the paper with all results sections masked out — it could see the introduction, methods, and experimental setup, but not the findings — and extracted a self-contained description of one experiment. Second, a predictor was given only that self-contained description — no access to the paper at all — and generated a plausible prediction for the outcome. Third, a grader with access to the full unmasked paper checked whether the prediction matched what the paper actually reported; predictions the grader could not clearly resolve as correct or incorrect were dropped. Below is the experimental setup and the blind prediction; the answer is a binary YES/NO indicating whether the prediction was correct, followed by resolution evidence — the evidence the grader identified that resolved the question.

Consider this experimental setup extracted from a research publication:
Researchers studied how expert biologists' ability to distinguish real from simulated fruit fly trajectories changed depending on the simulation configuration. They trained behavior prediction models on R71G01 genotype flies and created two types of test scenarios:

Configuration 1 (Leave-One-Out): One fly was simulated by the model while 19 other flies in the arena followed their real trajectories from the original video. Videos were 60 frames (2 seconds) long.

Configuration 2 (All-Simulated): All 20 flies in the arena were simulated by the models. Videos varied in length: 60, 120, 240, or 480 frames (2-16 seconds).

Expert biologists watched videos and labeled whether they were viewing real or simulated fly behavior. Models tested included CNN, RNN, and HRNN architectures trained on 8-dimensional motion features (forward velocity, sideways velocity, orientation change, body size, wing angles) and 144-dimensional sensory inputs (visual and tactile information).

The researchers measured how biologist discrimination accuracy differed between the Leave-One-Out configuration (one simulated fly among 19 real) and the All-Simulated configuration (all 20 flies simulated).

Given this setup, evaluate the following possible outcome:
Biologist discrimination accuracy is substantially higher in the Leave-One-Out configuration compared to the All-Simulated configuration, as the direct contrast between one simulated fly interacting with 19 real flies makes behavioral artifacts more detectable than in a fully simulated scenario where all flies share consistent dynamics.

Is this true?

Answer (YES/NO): NO